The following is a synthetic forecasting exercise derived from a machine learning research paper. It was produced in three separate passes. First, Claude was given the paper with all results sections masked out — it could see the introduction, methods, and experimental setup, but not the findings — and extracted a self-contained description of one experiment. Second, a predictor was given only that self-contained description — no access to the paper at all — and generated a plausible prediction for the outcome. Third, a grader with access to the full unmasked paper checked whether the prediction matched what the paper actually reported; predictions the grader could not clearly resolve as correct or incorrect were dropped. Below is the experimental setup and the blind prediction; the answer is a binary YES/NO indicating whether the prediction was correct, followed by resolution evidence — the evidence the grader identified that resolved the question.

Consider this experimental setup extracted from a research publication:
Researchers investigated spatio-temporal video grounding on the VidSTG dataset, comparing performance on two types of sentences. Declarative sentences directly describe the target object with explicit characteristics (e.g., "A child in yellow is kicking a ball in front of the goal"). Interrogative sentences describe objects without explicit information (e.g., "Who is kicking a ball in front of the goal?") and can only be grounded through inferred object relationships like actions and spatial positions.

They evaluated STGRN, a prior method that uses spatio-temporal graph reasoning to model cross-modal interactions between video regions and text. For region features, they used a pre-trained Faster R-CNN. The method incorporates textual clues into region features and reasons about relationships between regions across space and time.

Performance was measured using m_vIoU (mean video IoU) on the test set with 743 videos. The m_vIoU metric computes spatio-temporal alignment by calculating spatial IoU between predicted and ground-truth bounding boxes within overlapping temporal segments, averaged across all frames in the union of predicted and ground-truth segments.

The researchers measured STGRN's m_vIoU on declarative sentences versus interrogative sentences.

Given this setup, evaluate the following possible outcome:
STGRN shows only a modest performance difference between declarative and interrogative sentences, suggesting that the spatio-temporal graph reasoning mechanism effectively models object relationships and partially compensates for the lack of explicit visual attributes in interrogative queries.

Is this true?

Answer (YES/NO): NO